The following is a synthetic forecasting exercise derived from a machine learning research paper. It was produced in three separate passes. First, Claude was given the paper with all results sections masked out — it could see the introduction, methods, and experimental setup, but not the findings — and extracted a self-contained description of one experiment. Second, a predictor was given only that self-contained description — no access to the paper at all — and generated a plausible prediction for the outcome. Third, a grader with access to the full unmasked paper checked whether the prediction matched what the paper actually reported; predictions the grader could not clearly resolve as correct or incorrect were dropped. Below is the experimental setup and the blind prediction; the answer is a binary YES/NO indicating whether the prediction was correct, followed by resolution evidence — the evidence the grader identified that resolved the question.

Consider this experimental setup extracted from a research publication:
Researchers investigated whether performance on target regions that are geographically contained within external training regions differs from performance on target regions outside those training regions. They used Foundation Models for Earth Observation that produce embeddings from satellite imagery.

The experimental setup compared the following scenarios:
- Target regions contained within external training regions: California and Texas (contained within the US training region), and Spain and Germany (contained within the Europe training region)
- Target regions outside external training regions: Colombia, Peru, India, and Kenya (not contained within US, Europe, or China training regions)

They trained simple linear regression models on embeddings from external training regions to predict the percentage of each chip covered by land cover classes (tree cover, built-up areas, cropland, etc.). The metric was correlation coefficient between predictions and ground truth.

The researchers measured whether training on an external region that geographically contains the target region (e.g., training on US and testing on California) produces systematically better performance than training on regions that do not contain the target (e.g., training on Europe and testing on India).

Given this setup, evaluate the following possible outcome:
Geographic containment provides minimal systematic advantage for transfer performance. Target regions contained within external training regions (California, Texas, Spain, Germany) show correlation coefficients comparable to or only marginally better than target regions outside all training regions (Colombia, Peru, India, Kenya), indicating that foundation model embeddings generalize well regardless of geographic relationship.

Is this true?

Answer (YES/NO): NO